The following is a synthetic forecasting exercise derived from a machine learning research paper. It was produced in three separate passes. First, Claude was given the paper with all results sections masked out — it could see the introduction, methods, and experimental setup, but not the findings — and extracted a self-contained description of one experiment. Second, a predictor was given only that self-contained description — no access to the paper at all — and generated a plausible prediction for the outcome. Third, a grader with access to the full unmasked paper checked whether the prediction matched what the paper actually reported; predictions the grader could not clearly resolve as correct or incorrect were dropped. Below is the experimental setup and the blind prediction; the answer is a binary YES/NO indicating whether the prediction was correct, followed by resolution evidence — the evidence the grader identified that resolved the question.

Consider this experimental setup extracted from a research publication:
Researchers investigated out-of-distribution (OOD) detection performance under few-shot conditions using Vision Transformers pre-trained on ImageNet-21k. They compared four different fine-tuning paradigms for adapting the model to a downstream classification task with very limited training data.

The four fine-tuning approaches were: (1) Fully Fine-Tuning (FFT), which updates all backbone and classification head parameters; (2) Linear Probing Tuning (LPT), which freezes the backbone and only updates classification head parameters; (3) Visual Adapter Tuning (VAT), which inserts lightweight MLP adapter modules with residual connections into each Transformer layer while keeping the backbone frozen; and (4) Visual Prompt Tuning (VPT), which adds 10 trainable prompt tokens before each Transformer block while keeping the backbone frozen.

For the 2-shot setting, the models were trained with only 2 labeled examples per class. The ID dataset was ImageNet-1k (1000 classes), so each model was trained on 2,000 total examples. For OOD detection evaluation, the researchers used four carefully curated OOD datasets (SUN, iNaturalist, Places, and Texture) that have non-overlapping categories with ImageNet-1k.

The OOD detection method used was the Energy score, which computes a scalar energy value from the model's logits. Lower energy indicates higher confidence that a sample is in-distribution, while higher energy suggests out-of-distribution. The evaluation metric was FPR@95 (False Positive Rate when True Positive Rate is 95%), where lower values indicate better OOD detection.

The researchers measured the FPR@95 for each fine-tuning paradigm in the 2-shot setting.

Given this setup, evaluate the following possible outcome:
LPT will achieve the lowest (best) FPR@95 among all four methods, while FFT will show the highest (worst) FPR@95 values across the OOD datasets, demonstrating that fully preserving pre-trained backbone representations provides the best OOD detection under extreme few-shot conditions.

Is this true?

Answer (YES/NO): NO